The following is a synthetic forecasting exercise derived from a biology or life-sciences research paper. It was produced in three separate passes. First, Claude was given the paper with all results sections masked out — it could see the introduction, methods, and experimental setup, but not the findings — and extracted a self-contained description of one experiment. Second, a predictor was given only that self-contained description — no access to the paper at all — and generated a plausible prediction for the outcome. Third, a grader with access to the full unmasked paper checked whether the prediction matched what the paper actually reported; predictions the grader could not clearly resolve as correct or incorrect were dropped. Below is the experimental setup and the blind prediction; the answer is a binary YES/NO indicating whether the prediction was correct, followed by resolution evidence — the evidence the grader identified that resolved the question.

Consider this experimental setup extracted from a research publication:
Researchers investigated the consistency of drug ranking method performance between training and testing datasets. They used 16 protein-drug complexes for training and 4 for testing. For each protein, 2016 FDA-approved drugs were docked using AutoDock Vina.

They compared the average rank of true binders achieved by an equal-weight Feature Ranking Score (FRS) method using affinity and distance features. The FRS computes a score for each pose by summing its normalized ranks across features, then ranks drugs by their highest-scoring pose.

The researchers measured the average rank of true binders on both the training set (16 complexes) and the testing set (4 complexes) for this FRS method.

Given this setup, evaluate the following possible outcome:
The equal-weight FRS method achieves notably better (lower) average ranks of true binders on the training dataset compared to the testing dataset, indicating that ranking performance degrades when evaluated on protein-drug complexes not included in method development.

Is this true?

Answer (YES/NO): NO